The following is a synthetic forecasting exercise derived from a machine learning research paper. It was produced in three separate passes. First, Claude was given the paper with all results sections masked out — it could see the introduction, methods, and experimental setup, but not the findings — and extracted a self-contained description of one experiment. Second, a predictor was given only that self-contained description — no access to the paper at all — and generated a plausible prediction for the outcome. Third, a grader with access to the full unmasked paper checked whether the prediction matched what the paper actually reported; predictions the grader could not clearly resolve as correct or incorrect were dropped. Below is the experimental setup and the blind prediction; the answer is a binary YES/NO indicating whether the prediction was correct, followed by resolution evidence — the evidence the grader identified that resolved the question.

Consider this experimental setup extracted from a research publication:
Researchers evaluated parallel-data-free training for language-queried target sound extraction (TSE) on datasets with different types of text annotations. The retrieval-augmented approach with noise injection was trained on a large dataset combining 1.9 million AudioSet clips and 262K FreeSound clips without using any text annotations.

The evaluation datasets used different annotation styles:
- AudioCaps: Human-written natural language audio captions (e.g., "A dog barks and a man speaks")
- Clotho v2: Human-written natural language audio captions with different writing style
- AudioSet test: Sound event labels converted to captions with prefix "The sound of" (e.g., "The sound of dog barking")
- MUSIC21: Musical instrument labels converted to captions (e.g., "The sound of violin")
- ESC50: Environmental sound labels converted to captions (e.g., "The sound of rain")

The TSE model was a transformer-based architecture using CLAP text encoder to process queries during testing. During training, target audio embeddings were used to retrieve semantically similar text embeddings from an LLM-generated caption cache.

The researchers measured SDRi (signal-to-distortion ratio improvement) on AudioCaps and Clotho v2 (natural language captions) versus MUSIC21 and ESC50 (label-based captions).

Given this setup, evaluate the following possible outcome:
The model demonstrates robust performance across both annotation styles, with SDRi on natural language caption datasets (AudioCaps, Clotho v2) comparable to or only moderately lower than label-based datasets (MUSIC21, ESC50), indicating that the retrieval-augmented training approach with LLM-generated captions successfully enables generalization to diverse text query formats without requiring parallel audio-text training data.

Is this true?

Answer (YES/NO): NO